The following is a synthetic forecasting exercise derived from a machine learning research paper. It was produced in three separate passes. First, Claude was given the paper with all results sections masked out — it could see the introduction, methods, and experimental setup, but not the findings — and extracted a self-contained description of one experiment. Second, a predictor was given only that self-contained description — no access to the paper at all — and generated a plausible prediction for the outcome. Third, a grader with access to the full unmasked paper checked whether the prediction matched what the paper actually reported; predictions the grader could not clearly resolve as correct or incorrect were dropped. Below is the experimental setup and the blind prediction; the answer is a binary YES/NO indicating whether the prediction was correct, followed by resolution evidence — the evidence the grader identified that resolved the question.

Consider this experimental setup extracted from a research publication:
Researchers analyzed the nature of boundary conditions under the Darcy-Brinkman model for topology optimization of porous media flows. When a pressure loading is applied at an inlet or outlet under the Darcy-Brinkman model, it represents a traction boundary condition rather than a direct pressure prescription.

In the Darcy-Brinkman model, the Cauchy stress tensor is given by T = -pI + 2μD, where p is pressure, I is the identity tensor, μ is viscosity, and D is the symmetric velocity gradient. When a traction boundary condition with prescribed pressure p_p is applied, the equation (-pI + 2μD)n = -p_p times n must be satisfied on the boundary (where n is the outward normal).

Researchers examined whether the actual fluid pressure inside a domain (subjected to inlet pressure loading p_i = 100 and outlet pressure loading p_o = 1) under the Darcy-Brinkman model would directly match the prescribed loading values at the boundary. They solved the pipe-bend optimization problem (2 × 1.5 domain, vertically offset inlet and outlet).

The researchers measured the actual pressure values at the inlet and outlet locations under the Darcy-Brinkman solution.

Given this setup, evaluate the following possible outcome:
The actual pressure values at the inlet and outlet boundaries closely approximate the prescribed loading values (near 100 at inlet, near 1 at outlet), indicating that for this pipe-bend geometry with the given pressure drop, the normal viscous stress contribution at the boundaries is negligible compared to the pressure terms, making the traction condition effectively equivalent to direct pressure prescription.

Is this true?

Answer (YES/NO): NO